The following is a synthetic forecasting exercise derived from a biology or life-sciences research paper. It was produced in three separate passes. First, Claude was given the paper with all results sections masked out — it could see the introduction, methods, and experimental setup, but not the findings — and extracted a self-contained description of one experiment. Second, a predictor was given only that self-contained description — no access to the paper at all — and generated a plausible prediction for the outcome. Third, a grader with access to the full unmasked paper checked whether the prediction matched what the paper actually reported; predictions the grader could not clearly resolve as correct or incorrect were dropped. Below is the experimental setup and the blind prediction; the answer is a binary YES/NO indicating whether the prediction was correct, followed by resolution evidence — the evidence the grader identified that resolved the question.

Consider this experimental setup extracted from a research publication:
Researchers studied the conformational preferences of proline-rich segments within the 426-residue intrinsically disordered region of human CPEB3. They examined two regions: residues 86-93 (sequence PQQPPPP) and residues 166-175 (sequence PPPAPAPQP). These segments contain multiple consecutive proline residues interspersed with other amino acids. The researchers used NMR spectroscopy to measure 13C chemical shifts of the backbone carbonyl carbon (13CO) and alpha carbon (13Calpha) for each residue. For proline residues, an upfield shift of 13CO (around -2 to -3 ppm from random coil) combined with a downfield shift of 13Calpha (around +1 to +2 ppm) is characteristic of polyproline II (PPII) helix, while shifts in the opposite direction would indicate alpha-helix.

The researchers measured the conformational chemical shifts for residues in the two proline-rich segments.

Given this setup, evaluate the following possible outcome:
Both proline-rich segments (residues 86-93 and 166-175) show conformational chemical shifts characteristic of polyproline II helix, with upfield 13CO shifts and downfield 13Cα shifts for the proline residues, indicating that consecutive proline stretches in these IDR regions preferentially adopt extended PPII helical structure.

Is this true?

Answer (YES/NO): YES